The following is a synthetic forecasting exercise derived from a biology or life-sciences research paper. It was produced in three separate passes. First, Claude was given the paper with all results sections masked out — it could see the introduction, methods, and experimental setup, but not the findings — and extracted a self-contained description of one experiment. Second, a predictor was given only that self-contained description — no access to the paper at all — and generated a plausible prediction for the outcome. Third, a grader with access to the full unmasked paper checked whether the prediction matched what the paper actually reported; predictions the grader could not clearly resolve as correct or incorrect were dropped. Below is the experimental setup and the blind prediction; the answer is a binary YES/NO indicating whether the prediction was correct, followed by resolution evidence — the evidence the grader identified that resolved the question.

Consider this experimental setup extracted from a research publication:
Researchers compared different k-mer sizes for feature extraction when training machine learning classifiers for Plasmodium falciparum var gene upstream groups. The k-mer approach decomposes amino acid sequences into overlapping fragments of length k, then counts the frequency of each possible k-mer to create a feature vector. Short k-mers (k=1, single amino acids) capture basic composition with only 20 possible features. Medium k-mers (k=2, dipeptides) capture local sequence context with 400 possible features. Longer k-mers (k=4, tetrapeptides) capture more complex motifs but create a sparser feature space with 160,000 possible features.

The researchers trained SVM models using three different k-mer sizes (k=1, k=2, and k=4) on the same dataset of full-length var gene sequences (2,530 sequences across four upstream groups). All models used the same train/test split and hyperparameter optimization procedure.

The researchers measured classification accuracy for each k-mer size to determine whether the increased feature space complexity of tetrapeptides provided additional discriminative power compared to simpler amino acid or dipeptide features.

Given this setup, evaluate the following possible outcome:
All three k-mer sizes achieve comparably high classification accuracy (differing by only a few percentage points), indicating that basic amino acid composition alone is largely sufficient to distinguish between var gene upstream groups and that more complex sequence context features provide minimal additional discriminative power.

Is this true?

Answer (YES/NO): NO